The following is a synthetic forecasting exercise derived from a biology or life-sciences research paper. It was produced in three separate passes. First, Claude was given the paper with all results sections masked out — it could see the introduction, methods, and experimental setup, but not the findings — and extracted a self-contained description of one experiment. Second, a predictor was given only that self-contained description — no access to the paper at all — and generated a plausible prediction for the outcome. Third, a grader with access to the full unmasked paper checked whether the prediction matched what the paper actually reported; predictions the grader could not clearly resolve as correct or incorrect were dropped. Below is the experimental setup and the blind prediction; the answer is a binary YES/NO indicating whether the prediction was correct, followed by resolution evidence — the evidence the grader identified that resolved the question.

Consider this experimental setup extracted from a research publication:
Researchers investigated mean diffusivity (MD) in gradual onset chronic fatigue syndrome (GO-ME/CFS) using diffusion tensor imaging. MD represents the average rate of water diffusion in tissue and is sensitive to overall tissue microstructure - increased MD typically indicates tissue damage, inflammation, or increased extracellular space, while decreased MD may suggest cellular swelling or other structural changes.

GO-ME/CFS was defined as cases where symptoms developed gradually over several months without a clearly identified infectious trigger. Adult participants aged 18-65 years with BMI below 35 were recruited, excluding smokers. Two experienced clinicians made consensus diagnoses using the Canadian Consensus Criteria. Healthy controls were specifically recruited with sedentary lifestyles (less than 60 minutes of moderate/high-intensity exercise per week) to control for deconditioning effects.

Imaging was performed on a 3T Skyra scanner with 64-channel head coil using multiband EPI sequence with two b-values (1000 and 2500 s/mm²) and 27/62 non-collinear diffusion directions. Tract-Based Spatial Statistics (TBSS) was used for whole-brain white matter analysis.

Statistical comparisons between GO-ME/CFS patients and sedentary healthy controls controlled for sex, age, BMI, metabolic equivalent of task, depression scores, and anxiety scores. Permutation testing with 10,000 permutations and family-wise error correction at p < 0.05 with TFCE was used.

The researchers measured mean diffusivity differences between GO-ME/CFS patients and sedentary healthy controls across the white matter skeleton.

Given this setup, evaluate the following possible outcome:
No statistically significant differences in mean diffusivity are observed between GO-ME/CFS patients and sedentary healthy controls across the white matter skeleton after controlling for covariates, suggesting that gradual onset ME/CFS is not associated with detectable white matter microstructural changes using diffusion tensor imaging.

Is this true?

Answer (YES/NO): YES